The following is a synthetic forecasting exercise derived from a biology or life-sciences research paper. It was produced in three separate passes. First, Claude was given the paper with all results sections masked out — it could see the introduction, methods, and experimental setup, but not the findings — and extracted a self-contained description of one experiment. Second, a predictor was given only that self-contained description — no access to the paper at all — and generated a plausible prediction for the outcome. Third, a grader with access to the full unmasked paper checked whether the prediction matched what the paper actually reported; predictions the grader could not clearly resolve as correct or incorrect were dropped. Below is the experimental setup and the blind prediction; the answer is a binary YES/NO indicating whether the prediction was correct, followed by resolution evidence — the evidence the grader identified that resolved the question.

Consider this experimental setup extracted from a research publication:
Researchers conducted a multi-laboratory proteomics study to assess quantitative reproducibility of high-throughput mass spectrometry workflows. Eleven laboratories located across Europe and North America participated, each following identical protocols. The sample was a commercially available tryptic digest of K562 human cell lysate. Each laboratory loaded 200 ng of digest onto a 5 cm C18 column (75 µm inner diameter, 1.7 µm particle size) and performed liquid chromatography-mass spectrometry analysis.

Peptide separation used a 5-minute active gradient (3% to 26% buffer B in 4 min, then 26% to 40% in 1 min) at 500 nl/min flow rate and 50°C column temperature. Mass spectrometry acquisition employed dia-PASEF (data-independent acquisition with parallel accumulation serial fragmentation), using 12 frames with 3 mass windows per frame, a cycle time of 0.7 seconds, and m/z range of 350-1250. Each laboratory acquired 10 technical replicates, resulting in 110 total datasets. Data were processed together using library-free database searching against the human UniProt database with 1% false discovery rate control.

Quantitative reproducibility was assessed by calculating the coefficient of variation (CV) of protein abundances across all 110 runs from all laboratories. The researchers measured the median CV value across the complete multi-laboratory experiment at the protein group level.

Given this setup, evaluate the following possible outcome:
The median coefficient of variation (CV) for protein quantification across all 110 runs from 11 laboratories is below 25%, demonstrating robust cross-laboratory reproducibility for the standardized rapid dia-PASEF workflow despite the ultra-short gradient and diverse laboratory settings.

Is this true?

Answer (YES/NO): YES